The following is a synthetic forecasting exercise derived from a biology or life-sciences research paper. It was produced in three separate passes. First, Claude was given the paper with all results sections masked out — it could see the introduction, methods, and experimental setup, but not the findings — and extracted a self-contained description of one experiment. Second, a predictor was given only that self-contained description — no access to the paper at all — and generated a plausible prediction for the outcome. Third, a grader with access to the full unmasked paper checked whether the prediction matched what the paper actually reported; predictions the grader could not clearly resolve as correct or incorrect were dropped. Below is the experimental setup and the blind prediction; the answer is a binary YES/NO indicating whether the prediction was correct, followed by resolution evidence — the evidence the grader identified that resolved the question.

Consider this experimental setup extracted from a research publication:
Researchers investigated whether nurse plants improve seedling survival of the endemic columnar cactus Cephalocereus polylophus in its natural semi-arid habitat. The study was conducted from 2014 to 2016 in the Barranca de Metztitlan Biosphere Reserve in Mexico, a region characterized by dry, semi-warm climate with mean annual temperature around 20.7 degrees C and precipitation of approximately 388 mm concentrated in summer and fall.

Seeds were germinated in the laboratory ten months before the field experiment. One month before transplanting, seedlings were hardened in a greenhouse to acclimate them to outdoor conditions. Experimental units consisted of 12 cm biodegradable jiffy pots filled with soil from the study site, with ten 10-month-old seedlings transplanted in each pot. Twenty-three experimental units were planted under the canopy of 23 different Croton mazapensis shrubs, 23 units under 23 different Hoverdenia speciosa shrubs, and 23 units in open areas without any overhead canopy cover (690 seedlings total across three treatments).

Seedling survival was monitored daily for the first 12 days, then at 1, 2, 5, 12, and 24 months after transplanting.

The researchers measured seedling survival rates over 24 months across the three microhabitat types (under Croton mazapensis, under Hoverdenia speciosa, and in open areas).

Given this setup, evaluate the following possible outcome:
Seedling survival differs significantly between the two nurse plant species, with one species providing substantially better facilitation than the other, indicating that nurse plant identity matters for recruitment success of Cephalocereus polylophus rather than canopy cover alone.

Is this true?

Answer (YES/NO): NO